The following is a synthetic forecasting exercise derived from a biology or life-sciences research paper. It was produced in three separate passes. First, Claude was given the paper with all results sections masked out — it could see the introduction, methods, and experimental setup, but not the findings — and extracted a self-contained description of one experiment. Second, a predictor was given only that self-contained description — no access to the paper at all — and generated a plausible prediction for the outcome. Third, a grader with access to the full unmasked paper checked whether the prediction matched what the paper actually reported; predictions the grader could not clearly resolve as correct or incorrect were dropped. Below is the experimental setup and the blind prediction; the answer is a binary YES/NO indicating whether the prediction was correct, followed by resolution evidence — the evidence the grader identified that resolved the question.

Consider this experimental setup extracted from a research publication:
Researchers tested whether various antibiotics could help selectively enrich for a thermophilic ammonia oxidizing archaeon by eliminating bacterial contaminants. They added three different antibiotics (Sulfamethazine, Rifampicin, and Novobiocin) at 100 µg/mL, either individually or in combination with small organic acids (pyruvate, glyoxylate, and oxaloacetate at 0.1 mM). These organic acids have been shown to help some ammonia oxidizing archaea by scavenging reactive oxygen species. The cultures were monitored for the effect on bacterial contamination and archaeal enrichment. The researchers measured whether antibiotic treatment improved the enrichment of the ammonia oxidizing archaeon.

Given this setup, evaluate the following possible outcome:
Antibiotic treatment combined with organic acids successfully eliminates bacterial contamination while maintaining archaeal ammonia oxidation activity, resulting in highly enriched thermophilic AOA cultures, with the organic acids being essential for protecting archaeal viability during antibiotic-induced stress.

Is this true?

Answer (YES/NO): NO